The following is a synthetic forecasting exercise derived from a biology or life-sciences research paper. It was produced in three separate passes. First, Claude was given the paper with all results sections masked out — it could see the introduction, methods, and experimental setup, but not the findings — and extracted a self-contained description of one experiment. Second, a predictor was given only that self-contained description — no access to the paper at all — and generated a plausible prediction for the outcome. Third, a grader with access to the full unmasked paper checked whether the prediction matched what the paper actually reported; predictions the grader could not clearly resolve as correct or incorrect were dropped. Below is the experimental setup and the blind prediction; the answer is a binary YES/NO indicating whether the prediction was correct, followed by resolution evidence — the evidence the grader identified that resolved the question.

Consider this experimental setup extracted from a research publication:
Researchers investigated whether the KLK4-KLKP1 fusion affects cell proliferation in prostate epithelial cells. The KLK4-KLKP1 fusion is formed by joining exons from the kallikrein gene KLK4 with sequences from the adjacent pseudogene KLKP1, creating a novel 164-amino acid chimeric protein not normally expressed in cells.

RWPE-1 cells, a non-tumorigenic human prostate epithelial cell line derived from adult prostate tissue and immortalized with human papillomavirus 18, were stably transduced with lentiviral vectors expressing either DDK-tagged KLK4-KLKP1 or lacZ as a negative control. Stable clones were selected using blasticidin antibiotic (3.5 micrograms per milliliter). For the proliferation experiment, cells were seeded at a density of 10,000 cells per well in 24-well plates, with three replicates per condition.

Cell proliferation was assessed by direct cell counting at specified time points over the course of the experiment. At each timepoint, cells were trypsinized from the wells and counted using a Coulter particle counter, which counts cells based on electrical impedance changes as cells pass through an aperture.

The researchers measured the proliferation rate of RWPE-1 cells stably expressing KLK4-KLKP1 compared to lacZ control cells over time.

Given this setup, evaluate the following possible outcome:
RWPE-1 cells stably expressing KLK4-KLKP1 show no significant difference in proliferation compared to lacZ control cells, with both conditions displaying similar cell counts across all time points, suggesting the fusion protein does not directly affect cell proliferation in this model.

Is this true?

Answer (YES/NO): NO